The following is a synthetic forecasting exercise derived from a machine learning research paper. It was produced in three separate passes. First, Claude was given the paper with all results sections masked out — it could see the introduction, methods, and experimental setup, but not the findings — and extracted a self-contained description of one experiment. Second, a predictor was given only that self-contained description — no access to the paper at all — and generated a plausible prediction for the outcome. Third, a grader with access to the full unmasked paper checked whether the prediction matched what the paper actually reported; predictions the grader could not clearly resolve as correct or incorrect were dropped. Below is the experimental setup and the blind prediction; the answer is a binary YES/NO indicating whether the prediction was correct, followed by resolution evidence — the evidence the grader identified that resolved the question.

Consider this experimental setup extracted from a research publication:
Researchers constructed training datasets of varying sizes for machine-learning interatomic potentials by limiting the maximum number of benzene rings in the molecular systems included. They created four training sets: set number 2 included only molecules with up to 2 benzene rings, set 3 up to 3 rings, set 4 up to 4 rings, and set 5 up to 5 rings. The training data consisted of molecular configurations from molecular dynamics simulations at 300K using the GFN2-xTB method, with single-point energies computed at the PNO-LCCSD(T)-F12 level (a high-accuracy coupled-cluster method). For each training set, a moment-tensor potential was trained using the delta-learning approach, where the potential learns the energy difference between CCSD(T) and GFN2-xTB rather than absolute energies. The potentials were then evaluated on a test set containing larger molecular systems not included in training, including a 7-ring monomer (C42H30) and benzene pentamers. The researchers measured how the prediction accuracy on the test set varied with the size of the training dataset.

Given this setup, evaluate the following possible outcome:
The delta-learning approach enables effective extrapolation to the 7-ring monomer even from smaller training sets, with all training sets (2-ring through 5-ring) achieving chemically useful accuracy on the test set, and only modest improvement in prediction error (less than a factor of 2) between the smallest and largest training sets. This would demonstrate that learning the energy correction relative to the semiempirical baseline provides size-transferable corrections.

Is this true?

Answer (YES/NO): NO